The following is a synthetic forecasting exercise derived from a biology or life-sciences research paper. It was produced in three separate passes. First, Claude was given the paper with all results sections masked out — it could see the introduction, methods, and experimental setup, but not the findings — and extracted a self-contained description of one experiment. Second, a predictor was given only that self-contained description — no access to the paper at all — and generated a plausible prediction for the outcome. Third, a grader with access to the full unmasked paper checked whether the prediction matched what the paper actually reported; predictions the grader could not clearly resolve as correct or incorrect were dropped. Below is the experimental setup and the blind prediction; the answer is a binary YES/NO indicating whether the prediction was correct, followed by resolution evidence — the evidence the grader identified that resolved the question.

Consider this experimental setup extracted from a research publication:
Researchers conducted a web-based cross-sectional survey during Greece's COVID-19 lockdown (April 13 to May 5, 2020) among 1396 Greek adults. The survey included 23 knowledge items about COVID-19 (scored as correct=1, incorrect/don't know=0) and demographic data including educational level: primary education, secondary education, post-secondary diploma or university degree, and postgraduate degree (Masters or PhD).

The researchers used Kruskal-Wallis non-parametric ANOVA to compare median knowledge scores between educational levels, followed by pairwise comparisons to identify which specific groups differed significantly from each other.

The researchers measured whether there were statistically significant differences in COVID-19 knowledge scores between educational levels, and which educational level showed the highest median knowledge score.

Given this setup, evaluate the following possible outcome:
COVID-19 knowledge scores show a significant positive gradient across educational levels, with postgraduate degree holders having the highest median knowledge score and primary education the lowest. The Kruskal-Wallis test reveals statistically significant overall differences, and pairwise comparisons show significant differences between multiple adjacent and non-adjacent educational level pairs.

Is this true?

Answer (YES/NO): NO